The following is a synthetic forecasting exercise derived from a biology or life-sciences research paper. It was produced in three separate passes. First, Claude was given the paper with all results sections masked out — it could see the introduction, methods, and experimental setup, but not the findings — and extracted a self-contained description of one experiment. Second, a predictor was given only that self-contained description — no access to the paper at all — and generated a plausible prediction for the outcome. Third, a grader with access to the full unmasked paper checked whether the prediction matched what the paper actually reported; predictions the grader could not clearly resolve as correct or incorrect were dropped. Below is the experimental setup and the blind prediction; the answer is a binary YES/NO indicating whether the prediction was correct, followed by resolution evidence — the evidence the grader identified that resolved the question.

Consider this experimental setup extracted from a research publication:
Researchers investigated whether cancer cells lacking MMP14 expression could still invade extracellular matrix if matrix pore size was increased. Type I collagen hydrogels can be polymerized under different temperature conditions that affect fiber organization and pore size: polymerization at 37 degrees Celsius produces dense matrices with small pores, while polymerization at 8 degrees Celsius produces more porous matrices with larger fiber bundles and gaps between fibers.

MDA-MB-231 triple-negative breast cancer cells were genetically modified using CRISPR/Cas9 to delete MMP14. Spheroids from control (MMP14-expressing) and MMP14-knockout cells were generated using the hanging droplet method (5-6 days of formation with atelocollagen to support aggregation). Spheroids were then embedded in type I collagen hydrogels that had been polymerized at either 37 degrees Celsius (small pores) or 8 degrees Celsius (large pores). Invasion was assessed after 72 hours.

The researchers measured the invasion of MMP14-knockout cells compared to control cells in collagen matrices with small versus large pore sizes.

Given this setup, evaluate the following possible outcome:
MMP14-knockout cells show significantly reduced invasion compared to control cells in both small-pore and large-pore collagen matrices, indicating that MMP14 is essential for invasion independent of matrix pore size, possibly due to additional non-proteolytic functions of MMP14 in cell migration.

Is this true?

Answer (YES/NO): NO